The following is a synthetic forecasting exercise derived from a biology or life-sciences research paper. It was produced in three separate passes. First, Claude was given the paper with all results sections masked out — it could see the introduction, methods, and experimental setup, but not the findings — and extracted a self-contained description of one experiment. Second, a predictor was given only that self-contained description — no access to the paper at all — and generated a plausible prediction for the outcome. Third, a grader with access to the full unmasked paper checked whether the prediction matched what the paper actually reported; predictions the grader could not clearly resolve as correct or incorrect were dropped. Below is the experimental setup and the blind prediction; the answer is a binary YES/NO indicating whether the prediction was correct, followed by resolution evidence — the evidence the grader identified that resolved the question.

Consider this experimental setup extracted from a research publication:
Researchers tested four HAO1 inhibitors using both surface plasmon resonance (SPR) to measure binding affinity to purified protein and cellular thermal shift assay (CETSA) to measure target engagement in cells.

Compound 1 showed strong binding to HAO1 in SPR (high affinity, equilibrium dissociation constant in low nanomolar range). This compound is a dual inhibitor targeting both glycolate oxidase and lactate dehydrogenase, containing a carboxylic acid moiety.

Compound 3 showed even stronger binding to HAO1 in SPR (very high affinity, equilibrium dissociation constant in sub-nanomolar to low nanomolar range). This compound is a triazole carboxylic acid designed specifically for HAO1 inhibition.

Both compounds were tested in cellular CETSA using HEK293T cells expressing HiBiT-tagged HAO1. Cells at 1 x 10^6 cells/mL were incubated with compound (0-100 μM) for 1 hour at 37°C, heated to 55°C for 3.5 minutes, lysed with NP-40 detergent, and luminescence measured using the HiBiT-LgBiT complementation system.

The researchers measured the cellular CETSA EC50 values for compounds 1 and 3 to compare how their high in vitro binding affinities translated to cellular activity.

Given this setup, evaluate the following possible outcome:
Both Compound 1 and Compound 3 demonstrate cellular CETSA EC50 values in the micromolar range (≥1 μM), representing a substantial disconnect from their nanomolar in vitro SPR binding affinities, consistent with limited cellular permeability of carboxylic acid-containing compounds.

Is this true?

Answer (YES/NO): NO